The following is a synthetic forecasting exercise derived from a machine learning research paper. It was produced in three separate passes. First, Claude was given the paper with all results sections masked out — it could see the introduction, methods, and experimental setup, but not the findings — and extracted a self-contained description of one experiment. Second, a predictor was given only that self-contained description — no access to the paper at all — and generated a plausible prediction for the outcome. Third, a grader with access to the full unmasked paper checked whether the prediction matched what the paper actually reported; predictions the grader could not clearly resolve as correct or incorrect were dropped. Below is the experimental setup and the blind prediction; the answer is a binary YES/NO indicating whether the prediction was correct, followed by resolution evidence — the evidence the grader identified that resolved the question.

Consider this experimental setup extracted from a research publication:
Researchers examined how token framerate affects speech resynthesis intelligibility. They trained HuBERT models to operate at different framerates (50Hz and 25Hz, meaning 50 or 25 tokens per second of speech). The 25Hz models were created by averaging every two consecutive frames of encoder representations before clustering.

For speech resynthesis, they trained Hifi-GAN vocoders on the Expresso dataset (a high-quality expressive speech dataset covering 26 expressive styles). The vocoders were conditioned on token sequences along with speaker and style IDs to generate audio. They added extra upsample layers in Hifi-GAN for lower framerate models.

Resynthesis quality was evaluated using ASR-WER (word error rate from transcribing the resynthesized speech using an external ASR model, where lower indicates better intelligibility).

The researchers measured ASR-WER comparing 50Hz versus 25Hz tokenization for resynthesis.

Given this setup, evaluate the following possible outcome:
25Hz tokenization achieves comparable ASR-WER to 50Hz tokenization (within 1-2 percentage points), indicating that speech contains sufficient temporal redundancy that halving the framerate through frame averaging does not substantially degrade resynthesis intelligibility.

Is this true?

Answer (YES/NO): NO